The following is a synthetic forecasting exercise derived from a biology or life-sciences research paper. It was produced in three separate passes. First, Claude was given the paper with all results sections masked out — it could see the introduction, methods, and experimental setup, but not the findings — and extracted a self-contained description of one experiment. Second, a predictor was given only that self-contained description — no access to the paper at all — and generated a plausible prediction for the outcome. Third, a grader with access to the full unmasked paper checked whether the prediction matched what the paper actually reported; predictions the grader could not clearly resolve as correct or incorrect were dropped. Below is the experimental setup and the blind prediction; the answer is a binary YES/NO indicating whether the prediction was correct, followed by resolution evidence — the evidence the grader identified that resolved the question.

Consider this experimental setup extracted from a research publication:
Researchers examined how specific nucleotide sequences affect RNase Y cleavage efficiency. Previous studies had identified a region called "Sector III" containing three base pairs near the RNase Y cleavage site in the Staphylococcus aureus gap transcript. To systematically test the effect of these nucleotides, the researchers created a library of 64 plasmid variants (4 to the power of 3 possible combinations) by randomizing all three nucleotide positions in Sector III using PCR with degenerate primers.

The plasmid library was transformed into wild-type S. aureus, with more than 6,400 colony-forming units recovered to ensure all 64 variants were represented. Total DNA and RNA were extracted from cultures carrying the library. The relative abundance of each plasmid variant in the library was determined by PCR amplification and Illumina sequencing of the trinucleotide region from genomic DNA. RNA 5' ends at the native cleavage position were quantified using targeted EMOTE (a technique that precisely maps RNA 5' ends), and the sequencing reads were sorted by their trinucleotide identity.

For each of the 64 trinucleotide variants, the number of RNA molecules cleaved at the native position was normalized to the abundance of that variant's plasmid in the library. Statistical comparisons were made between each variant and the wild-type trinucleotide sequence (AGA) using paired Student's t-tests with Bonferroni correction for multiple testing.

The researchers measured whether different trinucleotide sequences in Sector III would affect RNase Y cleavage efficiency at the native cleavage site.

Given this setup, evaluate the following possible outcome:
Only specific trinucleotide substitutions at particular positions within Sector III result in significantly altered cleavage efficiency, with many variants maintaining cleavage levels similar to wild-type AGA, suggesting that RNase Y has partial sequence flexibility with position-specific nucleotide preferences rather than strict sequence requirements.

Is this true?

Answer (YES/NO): NO